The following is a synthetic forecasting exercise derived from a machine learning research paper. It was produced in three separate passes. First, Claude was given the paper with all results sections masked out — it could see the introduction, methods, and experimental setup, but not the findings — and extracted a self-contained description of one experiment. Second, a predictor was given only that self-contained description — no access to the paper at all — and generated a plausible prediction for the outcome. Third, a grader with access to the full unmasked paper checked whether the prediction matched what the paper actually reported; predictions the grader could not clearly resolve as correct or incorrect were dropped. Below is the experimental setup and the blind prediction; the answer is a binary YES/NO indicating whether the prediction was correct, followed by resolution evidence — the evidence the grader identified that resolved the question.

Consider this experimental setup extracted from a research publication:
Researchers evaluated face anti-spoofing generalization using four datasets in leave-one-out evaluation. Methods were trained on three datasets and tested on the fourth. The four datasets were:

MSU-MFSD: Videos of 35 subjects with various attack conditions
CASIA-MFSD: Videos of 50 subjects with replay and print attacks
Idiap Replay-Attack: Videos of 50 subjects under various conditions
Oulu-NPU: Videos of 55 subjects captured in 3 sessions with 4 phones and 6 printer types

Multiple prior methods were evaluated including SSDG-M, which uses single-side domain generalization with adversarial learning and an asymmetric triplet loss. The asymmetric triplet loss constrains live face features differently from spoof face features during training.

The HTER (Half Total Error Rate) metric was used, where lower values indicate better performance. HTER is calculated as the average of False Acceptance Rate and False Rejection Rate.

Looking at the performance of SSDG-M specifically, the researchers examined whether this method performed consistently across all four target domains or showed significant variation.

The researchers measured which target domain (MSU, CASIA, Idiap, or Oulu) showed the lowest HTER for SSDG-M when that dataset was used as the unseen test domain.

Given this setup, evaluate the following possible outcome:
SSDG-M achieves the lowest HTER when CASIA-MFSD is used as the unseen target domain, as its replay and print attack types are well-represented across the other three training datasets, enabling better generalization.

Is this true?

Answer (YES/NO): NO